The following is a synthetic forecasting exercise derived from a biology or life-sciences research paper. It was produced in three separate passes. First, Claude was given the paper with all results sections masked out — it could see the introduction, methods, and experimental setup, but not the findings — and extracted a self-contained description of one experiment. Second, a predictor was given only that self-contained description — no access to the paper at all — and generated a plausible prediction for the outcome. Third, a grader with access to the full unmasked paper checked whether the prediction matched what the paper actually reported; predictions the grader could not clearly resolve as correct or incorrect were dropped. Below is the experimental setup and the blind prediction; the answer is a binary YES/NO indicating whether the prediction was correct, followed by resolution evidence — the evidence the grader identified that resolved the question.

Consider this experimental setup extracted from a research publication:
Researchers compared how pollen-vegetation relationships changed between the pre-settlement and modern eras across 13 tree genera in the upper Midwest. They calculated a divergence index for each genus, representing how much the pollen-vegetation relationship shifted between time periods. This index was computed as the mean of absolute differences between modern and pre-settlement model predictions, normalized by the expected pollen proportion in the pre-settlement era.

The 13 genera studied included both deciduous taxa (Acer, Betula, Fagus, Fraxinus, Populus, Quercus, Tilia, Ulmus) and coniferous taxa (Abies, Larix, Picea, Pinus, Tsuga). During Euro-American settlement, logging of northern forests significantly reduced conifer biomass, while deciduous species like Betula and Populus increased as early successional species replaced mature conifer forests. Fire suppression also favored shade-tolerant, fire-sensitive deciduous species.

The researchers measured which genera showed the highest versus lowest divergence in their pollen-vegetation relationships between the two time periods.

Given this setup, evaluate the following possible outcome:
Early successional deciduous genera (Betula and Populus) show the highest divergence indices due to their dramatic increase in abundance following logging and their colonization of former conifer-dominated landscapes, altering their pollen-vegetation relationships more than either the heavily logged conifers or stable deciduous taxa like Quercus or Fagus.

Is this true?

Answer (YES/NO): NO